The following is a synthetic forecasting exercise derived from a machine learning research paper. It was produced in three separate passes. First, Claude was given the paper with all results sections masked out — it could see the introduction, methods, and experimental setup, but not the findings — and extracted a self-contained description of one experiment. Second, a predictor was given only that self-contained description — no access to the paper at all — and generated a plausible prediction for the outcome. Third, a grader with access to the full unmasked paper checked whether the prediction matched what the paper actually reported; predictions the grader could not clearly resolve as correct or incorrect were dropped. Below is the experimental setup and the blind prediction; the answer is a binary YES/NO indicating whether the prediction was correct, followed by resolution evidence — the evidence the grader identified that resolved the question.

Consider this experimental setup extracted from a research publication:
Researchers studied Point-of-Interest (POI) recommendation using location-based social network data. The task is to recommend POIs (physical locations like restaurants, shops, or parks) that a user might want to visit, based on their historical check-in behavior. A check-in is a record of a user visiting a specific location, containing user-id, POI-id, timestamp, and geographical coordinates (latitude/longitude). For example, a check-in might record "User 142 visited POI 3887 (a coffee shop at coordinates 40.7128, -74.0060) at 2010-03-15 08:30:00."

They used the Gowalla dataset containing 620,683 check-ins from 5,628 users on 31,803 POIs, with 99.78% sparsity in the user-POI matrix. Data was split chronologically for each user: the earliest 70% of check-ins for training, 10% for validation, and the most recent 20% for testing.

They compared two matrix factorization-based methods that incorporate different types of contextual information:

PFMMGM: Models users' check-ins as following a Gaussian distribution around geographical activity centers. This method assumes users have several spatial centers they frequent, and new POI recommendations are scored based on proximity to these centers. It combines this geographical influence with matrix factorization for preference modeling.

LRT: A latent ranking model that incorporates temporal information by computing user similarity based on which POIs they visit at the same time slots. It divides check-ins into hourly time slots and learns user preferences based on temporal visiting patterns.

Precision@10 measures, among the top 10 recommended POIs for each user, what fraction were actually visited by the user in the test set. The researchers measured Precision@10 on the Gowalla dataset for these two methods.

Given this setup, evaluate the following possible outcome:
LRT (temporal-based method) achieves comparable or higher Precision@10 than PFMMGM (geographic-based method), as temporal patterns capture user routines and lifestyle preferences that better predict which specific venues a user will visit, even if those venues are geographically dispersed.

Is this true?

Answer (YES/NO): YES